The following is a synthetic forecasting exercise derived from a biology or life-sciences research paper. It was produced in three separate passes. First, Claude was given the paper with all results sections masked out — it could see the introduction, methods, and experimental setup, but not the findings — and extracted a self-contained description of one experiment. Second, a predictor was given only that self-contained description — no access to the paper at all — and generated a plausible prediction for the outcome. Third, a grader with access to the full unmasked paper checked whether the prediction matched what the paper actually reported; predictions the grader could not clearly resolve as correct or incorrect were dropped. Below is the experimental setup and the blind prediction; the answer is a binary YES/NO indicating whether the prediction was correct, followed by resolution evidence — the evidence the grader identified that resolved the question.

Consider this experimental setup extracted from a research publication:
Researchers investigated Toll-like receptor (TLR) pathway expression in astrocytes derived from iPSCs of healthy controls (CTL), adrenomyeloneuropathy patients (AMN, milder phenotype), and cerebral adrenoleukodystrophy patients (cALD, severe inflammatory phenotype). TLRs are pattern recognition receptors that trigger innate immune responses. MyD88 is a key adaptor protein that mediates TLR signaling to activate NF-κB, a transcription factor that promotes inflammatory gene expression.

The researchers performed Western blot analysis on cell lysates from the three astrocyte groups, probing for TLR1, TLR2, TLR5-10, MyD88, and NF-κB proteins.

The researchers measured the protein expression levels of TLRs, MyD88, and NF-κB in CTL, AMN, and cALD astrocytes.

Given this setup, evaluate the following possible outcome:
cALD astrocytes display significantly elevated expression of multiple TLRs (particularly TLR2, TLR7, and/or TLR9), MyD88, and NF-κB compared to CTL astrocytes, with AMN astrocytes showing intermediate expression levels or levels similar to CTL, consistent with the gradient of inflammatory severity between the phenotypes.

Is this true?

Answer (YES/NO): YES